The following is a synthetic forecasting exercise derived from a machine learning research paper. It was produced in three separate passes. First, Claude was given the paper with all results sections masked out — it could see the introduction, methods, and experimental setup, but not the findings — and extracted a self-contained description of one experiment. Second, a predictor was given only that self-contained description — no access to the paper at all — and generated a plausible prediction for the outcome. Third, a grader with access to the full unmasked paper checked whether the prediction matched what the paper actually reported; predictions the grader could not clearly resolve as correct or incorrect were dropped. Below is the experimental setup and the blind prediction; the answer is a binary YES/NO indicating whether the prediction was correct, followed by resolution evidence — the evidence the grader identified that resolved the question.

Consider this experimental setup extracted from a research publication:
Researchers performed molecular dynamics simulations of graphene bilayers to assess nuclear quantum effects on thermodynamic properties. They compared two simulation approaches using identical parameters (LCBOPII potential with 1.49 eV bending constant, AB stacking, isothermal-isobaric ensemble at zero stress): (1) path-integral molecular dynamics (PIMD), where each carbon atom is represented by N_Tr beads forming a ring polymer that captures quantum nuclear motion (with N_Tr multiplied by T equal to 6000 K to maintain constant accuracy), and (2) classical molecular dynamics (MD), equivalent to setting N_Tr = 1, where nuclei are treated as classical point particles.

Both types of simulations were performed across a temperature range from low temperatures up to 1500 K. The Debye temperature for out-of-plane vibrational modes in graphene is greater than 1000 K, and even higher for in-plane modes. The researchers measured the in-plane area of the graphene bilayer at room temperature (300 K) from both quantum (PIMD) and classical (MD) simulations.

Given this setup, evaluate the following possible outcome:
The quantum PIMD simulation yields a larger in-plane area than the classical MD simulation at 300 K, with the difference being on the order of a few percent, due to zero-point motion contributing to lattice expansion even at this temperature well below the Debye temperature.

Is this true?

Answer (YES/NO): NO